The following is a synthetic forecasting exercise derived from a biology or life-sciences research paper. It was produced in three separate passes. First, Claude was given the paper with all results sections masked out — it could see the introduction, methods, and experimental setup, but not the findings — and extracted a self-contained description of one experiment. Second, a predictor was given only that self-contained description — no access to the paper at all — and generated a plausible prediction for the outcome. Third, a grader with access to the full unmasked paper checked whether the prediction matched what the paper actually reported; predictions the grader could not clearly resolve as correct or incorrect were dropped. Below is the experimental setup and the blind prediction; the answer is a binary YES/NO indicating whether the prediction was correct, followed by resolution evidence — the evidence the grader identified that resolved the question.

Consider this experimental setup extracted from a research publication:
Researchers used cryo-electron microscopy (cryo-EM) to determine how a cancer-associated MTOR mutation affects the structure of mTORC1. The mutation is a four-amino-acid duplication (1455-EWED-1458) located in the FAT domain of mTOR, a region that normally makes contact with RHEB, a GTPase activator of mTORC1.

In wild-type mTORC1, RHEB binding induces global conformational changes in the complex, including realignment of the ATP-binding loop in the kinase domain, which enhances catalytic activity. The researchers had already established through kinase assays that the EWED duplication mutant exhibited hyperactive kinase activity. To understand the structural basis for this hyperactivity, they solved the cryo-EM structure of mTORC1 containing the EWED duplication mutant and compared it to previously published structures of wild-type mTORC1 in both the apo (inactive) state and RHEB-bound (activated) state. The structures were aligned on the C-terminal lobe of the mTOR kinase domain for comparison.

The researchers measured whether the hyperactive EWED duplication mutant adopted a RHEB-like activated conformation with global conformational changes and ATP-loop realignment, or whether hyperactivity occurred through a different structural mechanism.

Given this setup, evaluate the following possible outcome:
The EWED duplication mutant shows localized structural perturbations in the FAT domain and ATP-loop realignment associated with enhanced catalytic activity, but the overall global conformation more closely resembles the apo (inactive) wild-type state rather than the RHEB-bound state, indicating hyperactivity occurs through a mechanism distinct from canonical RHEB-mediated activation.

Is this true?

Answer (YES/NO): NO